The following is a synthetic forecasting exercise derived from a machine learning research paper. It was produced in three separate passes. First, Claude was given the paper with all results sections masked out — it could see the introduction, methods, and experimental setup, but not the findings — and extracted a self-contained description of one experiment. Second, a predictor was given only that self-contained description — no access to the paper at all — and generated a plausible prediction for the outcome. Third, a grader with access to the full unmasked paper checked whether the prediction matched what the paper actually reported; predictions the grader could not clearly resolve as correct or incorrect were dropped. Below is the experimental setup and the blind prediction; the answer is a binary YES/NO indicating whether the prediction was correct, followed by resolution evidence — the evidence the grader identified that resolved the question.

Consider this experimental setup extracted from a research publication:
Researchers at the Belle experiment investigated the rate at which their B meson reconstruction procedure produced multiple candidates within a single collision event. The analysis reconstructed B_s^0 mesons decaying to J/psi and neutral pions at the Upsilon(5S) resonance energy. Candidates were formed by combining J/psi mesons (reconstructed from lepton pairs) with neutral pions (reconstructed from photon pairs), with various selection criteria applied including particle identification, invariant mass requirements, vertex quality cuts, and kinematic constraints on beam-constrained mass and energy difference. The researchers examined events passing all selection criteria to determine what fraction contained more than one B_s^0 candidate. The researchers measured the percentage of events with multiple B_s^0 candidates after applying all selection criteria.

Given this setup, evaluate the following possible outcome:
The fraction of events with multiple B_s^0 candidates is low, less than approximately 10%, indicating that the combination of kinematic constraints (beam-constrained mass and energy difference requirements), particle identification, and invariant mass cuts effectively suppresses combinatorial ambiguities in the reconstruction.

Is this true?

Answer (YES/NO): YES